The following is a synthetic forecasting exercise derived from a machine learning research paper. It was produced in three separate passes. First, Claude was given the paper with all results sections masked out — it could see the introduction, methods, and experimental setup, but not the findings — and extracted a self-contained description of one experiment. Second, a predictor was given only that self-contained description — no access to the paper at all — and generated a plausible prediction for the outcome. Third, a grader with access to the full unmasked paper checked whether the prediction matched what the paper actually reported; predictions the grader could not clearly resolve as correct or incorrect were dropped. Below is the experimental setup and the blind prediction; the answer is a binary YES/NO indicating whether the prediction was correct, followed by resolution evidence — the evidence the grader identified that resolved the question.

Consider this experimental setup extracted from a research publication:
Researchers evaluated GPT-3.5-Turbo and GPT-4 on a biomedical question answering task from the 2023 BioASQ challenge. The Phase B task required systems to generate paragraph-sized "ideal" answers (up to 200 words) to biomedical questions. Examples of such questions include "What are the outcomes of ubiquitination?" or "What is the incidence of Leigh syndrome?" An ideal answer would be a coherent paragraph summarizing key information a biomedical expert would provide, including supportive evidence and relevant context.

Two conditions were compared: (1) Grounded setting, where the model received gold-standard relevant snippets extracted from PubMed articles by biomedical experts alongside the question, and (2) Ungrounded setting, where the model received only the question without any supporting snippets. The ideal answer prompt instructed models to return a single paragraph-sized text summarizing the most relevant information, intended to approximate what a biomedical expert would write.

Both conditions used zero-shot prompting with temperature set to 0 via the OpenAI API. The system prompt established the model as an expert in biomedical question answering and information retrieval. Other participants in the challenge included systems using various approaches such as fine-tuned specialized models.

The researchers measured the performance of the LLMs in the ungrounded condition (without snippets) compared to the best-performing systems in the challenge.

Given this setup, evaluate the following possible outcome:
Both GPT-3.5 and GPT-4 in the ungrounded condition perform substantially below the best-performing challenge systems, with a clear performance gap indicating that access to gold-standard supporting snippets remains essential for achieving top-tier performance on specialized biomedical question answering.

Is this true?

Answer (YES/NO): YES